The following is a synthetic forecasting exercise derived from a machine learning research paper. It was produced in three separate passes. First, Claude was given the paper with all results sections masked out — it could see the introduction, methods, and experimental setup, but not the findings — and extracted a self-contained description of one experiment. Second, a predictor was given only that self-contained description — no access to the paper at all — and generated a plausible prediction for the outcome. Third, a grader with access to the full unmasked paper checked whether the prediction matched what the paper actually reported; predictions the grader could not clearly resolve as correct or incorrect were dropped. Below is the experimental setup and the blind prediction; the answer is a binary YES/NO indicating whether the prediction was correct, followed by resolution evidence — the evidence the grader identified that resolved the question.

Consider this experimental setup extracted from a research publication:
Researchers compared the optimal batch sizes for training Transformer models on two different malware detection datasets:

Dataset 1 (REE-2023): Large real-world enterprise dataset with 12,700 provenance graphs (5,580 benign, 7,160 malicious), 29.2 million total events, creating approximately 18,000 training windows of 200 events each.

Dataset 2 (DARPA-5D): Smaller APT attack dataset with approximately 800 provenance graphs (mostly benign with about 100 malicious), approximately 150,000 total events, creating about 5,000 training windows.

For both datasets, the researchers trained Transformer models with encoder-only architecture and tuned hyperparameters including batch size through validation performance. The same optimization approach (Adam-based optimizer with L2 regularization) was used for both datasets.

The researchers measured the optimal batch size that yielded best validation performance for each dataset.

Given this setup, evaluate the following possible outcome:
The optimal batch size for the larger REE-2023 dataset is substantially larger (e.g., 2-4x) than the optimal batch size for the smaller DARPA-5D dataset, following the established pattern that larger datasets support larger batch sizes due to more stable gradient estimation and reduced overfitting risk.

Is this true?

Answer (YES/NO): NO